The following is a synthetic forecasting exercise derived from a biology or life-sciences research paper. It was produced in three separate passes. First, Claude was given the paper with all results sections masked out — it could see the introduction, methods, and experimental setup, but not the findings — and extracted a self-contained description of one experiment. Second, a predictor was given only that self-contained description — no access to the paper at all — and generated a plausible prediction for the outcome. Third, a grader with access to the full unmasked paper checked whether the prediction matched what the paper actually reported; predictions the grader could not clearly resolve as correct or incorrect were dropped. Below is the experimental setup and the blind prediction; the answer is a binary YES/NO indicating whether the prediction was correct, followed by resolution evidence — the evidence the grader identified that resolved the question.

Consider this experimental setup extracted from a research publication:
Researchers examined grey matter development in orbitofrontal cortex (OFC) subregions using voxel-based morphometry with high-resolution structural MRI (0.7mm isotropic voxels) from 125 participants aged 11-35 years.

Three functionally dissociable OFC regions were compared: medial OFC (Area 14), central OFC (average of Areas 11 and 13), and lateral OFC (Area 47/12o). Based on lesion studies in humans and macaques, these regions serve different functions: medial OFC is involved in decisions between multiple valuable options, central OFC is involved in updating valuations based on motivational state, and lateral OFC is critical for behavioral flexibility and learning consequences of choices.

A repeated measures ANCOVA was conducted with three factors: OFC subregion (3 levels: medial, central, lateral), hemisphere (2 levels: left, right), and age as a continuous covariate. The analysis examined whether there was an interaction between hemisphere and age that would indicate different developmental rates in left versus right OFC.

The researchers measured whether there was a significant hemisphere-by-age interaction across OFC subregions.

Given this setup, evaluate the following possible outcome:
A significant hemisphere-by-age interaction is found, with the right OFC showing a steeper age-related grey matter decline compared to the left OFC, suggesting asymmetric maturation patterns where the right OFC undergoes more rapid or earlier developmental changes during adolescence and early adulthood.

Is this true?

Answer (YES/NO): NO